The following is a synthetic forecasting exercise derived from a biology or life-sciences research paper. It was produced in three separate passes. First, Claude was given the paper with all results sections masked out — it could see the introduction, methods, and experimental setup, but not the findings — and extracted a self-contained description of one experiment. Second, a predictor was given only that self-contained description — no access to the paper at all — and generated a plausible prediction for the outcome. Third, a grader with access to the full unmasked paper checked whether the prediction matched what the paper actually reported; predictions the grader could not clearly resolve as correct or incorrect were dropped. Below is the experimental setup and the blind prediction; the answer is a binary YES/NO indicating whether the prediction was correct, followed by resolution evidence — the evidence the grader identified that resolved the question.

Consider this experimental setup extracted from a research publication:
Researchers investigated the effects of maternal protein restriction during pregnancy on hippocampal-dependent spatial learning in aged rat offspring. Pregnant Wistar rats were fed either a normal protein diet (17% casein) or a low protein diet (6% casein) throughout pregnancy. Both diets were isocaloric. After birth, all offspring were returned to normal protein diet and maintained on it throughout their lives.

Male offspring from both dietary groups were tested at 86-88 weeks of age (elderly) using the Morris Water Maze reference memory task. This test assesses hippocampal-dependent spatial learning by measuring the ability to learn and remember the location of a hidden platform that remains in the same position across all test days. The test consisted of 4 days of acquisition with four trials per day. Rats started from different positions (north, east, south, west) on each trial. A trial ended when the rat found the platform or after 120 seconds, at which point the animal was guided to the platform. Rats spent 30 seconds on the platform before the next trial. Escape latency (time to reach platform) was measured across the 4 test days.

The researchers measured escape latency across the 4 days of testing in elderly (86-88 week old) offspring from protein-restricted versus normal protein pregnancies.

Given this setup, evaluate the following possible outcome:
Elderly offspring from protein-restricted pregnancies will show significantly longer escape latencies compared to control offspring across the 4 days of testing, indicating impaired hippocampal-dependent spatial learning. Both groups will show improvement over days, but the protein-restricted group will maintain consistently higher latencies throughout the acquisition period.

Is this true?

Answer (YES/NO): NO